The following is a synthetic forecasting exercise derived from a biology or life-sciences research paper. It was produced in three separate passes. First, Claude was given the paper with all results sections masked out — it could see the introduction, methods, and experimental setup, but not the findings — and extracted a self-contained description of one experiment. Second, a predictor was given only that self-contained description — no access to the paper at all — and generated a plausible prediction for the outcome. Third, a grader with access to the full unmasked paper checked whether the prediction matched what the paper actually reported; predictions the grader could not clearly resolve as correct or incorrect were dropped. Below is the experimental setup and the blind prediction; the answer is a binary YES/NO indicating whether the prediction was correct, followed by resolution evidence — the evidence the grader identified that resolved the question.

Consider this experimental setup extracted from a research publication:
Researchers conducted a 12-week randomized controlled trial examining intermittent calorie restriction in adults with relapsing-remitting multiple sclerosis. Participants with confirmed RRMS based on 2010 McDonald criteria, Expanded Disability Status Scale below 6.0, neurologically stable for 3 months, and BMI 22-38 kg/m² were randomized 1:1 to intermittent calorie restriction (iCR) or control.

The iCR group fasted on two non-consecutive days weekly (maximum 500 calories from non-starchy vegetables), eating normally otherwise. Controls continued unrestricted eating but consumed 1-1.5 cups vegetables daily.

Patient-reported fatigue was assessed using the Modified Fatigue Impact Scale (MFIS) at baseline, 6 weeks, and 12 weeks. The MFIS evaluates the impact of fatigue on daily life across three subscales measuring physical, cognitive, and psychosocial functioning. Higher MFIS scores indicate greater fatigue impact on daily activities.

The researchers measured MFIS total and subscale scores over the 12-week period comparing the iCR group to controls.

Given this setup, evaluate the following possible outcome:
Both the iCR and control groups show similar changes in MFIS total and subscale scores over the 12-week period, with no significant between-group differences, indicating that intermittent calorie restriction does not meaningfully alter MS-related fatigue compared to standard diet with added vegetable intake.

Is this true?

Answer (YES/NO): NO